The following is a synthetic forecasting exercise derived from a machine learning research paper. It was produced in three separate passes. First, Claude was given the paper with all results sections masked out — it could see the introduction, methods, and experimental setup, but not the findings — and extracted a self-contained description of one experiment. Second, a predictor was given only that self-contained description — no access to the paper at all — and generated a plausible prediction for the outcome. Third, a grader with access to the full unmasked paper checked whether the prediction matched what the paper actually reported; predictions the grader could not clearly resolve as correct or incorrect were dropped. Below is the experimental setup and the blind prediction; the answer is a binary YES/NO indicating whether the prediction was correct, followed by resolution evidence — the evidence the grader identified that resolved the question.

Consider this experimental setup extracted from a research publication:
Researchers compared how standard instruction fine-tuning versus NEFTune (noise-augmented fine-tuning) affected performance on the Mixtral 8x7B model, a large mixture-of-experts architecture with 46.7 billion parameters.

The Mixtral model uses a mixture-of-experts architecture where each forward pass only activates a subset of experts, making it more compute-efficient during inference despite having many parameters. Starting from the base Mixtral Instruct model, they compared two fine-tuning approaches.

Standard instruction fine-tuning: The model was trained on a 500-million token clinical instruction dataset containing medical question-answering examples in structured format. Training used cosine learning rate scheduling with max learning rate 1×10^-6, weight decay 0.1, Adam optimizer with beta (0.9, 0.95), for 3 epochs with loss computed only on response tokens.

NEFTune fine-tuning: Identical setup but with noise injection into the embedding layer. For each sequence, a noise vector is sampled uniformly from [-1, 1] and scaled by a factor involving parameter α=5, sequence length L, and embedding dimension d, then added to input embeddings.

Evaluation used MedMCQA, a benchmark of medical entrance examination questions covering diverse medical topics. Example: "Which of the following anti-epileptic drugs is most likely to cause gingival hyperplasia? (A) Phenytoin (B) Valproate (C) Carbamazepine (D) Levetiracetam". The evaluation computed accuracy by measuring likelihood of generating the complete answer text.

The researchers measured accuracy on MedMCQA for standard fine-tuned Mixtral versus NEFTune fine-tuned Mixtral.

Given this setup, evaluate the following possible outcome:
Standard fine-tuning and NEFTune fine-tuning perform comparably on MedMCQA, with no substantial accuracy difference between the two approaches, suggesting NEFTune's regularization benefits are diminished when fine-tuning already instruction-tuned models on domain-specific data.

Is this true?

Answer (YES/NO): NO